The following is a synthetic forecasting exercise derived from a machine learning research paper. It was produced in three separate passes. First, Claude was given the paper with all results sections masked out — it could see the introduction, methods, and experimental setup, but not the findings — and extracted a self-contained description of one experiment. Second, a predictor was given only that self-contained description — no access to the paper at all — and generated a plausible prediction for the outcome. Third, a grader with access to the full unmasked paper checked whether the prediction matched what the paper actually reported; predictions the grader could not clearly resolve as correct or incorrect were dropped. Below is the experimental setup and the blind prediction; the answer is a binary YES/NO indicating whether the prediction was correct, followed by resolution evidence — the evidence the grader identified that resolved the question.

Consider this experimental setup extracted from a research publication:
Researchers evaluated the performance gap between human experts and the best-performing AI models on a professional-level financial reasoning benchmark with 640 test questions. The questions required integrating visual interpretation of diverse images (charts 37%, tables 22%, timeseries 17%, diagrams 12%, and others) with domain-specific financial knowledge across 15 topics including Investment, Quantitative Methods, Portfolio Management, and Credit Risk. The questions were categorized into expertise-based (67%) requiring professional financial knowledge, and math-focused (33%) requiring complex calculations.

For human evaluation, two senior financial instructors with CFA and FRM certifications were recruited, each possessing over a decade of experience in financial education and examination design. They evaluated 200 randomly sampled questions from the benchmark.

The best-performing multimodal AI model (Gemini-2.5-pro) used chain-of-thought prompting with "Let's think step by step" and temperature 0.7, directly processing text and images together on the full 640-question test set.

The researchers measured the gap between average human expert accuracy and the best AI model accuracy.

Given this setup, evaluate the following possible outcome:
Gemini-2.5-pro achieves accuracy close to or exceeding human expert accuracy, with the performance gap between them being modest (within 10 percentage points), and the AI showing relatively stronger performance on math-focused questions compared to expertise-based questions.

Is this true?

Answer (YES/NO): NO